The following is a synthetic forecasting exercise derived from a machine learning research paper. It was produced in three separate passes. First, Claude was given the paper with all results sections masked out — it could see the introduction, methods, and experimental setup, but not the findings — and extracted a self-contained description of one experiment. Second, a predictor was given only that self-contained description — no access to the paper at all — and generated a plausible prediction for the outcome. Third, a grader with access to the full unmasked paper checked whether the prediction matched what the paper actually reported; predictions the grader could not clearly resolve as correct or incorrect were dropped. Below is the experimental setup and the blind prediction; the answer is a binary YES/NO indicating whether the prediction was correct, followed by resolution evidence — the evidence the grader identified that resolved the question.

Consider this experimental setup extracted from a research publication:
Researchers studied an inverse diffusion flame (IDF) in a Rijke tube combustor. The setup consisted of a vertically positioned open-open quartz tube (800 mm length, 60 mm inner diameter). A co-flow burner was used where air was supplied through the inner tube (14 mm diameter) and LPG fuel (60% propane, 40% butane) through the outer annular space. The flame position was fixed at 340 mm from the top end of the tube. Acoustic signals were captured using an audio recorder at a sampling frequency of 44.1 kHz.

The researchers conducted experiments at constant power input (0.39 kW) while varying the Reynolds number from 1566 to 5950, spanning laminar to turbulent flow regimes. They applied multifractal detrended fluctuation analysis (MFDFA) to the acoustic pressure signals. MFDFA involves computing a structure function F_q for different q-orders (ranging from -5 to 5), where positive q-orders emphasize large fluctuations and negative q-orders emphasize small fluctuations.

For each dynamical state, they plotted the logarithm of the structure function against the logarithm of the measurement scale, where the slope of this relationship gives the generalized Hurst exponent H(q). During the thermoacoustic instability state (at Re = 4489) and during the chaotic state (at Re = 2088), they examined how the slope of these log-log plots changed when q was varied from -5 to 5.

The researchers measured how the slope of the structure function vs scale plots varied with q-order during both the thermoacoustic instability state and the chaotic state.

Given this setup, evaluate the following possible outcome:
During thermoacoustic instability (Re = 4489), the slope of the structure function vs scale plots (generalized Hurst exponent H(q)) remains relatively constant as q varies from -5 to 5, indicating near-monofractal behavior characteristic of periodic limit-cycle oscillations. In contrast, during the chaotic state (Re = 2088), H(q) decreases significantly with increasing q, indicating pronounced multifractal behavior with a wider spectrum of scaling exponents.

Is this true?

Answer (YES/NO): YES